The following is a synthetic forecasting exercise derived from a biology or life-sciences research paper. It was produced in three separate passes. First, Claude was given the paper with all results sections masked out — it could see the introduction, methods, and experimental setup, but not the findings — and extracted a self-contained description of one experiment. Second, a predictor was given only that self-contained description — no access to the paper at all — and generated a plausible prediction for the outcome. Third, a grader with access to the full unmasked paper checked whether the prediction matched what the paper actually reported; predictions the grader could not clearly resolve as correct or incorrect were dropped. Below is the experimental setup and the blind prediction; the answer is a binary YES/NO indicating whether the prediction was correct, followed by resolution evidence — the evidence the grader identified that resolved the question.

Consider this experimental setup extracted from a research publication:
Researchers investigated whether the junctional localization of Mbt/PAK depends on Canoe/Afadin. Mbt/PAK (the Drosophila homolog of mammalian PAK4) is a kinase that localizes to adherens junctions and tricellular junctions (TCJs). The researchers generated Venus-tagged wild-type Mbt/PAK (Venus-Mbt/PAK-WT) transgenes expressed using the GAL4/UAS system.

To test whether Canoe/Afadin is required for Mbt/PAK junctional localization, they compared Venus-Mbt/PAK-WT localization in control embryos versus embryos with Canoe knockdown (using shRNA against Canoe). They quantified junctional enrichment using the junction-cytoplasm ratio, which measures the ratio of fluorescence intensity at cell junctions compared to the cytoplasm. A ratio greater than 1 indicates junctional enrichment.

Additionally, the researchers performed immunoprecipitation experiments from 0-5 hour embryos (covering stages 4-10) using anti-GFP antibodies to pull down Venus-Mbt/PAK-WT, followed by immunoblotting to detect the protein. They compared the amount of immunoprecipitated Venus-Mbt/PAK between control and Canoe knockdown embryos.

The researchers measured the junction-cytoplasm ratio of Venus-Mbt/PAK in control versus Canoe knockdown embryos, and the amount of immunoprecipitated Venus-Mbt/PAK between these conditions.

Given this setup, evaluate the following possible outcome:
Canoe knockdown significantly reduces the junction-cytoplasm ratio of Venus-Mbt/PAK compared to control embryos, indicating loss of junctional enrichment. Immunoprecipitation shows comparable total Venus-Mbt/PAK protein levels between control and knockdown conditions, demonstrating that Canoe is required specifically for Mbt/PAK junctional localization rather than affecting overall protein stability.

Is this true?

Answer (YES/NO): YES